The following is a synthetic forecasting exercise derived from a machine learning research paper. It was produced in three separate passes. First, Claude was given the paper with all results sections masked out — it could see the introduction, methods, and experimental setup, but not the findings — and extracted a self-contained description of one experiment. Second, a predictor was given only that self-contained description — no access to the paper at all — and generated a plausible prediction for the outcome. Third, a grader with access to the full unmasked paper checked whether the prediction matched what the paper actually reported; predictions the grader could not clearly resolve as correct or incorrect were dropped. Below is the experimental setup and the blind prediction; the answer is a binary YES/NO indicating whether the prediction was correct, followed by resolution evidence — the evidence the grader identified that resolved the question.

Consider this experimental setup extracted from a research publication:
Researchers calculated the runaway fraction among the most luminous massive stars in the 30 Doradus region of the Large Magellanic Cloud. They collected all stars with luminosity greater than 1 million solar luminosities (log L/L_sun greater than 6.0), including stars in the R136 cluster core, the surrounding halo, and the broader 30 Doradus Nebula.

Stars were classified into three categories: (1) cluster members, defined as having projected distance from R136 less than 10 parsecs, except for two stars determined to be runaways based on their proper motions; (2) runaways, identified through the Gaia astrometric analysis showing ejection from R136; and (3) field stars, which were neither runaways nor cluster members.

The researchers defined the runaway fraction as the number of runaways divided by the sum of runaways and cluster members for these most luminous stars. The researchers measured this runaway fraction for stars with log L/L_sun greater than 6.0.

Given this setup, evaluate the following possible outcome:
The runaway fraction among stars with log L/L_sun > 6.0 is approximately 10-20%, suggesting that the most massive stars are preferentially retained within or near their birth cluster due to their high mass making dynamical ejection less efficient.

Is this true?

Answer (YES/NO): NO